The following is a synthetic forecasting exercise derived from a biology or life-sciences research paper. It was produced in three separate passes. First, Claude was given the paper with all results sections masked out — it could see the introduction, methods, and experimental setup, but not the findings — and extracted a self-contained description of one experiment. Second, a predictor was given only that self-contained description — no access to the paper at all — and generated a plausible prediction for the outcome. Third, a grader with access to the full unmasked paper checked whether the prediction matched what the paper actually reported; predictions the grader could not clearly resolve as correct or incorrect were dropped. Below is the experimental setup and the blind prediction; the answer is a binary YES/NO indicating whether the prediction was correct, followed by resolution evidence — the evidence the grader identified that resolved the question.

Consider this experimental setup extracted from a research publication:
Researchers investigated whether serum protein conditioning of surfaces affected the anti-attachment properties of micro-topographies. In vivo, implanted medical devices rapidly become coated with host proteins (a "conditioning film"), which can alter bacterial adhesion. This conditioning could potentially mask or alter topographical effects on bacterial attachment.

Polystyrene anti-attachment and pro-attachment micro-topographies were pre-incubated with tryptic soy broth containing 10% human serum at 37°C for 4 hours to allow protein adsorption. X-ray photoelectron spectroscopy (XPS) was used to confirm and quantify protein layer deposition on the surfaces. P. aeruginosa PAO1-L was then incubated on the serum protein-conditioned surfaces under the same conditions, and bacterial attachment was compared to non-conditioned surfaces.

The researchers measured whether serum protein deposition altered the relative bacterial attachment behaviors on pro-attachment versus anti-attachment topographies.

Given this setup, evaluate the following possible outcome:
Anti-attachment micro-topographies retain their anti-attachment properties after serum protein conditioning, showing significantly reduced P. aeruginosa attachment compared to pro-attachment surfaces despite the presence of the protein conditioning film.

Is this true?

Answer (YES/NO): YES